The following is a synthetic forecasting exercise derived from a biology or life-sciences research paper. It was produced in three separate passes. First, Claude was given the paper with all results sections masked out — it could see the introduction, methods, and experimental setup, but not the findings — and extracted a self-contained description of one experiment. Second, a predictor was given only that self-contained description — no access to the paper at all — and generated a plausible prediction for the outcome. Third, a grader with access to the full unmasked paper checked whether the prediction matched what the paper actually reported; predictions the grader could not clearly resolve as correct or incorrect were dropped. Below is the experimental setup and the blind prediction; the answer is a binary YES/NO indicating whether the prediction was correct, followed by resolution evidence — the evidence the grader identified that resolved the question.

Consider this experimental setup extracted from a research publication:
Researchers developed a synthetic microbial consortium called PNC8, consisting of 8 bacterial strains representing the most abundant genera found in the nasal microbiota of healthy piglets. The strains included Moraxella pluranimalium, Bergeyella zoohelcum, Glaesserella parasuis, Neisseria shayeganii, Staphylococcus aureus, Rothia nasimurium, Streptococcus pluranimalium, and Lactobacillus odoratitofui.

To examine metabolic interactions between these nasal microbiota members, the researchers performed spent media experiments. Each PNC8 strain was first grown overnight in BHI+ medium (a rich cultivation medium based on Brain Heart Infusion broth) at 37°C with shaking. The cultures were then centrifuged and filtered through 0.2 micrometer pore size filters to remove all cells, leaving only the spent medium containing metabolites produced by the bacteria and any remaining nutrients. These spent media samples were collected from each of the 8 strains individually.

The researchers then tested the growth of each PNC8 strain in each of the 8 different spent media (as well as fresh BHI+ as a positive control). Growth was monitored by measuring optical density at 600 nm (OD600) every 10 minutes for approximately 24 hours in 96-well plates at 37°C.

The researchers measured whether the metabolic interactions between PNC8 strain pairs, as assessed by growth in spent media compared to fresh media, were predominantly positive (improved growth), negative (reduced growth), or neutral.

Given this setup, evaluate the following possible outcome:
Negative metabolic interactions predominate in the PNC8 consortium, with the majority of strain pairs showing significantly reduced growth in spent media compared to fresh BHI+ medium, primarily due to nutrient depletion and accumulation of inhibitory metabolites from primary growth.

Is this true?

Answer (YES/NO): YES